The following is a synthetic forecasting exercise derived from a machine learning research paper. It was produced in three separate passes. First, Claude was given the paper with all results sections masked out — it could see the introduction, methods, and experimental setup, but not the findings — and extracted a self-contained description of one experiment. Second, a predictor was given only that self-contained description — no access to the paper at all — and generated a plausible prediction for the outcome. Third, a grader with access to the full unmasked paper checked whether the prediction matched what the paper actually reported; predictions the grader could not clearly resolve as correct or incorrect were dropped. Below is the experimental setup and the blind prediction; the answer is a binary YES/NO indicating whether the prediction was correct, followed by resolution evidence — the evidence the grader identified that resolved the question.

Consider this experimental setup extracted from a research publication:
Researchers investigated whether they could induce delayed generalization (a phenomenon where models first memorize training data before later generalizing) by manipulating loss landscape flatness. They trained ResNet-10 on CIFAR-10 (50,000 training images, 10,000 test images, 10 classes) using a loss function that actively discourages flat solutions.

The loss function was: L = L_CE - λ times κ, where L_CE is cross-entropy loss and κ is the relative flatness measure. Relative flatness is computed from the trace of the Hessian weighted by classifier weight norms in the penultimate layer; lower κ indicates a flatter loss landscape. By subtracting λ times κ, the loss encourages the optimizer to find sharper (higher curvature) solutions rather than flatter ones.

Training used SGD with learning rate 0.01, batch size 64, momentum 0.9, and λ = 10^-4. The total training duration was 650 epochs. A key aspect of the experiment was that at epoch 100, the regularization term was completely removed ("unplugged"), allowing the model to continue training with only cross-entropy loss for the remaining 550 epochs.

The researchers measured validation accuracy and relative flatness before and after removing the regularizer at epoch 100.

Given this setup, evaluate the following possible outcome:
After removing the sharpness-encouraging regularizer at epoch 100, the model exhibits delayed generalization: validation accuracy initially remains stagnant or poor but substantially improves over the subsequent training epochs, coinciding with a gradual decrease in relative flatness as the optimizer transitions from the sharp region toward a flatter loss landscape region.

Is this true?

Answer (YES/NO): NO